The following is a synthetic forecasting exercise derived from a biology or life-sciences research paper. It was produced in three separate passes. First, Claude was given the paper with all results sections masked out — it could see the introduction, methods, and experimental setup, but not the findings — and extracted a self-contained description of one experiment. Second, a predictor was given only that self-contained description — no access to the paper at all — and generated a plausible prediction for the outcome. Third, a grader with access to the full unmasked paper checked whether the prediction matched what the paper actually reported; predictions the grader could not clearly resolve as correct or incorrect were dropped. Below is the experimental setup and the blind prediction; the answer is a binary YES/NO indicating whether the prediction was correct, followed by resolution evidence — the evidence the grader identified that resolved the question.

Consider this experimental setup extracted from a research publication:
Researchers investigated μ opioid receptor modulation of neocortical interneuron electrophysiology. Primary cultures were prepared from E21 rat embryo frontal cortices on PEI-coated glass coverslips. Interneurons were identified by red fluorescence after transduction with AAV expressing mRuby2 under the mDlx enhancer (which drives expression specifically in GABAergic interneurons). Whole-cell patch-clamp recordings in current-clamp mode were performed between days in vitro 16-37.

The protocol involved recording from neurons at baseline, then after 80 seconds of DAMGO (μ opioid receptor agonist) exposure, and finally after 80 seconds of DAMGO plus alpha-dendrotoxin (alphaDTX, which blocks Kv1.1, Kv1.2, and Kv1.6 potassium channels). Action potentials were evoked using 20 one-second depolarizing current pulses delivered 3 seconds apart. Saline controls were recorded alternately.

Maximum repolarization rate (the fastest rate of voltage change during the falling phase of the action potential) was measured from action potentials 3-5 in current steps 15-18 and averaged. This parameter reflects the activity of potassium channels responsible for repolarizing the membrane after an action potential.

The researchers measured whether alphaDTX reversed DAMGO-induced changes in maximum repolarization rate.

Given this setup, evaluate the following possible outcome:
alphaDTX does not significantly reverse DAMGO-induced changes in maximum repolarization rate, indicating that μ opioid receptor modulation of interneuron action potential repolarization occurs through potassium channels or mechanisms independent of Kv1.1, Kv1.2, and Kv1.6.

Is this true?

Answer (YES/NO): YES